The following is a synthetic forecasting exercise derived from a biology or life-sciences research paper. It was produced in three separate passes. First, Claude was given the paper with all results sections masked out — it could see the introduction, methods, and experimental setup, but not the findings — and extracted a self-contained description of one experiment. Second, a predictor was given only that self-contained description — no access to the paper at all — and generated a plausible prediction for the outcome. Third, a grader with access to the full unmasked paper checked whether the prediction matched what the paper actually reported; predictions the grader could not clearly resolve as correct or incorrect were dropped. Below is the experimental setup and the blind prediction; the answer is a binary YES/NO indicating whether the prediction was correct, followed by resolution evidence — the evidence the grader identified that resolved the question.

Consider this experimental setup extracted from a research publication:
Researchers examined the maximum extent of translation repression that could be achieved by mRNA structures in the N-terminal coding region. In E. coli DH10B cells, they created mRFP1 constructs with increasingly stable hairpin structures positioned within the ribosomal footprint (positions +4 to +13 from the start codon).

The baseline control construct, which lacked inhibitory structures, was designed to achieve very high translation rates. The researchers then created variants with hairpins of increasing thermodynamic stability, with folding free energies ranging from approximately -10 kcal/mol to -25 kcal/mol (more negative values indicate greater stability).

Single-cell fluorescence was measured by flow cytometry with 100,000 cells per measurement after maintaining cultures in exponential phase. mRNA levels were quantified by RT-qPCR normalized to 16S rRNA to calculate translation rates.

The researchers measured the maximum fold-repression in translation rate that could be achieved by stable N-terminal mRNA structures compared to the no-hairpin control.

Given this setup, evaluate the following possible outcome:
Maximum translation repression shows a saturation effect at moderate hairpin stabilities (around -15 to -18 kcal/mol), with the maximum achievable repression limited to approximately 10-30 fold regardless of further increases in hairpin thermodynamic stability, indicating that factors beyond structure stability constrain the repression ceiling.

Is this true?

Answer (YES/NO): NO